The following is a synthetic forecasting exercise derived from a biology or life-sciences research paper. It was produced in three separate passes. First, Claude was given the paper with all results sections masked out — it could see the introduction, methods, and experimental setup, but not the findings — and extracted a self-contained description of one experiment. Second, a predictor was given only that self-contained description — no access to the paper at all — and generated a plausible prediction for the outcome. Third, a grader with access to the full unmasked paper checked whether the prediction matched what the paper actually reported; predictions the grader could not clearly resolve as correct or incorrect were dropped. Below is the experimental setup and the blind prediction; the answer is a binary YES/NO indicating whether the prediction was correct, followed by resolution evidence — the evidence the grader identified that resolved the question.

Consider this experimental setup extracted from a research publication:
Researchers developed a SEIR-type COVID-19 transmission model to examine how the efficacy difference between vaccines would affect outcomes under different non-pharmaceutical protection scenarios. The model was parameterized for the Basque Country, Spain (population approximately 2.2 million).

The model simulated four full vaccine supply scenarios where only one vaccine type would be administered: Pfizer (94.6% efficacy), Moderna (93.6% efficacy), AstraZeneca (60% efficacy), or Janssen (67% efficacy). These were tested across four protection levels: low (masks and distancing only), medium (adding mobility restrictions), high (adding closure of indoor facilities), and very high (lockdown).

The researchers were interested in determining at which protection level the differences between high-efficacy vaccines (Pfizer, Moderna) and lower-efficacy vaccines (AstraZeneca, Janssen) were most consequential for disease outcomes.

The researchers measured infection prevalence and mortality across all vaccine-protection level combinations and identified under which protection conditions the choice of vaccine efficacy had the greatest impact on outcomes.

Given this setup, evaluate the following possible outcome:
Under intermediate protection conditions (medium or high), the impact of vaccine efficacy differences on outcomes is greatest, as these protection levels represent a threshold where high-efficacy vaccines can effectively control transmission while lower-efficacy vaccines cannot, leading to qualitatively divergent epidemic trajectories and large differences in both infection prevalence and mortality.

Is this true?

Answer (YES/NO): NO